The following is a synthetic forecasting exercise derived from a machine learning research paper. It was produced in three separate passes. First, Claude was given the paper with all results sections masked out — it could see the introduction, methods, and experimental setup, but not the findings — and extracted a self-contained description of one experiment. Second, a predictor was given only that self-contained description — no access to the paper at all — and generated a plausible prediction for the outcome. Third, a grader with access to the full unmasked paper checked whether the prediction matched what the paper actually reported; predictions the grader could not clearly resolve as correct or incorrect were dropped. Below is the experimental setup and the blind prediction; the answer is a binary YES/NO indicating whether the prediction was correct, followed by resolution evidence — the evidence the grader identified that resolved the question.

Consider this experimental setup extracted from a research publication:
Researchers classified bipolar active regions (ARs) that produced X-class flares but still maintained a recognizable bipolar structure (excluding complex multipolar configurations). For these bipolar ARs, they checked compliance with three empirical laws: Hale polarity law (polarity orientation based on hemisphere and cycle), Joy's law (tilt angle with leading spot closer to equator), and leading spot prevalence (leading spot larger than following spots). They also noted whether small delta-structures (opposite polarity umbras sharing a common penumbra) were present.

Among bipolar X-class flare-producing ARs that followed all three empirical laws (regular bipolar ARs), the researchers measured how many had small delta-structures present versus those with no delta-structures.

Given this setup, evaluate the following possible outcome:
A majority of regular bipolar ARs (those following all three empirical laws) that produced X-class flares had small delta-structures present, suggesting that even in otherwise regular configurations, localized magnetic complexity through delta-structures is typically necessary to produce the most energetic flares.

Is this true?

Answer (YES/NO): YES